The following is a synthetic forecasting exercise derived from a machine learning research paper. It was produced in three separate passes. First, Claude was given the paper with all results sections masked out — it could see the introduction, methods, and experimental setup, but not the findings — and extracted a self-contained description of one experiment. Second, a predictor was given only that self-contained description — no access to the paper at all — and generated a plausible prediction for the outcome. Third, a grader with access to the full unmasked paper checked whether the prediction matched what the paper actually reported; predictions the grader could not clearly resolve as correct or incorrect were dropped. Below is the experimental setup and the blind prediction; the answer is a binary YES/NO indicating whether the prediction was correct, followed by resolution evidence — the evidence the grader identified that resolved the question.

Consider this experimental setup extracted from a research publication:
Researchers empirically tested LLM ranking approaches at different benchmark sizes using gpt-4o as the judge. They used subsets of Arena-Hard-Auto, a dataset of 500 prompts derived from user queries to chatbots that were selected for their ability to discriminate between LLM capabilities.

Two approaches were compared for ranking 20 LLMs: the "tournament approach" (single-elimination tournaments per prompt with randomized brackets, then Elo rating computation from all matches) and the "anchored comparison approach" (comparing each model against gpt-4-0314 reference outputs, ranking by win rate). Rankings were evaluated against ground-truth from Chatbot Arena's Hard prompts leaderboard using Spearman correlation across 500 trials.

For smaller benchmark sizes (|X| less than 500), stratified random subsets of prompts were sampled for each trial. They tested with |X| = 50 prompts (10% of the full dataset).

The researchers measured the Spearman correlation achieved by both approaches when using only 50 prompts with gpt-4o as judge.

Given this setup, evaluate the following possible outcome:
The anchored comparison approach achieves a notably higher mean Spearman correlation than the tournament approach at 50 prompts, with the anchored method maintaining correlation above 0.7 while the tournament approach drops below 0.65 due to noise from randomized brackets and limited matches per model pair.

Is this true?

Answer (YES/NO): NO